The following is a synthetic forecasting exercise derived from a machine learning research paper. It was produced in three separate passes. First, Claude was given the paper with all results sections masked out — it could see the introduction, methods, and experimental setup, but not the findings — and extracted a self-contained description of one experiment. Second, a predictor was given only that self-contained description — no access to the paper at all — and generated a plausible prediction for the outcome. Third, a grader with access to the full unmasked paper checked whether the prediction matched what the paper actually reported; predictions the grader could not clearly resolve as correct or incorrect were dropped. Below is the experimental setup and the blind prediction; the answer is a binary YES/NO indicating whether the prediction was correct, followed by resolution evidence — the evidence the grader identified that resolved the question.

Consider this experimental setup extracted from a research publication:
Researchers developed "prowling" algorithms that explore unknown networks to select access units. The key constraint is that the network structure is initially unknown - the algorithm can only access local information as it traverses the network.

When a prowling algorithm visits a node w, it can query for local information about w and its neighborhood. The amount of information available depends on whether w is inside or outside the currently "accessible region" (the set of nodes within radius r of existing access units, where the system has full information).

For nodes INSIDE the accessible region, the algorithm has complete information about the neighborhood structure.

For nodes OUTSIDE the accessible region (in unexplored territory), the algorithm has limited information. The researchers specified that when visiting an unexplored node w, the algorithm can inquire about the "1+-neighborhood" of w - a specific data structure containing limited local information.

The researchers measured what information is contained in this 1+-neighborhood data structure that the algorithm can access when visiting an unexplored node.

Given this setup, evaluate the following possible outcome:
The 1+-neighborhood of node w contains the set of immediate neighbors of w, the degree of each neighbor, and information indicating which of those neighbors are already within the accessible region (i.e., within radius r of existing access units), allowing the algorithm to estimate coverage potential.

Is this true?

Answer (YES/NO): NO